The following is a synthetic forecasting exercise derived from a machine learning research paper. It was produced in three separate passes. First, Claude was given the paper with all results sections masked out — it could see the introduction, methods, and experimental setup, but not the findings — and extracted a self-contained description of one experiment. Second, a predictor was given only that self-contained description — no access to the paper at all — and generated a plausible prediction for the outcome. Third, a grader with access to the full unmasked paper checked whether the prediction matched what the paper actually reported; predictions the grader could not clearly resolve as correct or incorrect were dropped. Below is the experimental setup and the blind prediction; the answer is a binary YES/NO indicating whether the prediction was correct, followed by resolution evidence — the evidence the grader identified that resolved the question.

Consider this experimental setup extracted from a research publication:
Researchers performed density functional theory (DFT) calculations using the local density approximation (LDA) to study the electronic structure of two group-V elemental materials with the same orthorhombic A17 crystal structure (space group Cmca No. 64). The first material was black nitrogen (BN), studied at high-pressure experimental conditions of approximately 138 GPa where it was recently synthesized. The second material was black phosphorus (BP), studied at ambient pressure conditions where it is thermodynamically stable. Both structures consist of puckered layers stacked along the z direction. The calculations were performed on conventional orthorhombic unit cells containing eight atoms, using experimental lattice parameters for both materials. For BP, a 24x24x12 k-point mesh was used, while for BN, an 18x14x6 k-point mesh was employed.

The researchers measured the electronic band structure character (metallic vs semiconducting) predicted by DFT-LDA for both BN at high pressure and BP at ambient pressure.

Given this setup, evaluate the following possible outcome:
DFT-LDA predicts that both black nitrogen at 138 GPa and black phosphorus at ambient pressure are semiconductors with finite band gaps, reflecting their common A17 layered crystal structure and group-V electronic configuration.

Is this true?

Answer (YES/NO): NO